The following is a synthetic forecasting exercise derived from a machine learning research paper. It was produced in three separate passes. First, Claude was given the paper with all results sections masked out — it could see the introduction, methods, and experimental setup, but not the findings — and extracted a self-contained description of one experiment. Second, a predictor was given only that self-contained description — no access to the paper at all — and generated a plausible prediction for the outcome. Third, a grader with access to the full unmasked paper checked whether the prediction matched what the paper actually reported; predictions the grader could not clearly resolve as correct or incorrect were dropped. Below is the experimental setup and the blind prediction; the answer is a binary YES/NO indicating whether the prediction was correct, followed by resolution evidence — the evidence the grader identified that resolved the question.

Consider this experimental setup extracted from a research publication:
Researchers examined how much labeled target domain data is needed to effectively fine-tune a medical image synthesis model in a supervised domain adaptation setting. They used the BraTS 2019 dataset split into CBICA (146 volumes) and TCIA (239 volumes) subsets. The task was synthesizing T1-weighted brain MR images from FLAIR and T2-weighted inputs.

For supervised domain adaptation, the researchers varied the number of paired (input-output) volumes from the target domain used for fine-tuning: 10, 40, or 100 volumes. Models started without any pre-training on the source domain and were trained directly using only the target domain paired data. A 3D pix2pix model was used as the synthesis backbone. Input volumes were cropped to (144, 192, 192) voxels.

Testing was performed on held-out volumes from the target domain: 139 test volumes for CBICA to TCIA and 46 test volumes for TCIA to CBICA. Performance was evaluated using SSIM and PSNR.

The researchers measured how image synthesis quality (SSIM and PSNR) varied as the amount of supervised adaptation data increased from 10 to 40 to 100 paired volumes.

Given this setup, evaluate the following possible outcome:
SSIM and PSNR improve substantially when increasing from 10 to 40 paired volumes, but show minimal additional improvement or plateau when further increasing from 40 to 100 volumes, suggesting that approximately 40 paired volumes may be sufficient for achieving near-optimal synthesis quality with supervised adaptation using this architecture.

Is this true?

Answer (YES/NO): NO